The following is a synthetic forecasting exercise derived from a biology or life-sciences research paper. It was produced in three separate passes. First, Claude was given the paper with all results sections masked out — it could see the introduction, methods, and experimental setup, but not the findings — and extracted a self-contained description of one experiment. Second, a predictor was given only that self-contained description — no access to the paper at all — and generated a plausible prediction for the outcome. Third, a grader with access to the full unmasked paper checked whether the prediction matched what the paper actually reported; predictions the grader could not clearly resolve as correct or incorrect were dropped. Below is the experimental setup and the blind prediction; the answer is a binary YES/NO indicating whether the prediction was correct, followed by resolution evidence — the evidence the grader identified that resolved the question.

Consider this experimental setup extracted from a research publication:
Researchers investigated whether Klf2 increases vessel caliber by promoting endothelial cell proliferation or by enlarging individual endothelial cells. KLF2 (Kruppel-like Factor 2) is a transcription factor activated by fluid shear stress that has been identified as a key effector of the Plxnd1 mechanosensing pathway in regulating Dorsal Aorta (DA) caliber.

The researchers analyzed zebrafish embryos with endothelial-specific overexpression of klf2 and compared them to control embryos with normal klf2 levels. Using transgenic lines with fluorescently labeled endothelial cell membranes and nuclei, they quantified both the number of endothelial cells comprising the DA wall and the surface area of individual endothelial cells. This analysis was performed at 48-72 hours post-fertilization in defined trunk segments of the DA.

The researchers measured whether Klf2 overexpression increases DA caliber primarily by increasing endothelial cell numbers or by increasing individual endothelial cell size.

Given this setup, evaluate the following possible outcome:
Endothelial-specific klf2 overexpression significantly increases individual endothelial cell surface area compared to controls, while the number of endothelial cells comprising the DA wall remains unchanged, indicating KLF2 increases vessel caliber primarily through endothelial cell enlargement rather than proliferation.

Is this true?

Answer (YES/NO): YES